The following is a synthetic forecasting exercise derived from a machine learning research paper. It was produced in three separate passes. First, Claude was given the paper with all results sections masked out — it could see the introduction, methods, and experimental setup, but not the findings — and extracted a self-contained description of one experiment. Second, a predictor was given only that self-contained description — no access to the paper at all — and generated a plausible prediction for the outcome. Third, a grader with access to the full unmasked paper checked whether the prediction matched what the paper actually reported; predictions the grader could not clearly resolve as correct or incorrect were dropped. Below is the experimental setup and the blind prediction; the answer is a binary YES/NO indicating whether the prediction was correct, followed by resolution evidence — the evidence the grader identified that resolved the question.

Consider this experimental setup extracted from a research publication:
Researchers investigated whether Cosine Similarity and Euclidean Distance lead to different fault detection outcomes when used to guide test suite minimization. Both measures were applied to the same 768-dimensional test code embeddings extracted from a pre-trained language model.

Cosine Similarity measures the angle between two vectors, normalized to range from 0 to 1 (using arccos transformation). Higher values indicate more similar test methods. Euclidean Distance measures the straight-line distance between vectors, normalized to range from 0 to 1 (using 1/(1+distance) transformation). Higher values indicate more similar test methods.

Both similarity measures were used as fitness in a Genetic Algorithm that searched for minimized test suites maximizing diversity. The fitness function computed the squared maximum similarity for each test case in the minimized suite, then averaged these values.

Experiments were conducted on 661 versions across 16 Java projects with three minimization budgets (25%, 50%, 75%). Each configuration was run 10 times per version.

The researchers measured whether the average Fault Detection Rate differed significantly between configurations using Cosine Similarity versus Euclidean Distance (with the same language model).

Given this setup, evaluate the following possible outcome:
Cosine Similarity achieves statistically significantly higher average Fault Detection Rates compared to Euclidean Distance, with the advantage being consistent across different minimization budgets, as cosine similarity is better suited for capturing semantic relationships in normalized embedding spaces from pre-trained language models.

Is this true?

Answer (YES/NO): NO